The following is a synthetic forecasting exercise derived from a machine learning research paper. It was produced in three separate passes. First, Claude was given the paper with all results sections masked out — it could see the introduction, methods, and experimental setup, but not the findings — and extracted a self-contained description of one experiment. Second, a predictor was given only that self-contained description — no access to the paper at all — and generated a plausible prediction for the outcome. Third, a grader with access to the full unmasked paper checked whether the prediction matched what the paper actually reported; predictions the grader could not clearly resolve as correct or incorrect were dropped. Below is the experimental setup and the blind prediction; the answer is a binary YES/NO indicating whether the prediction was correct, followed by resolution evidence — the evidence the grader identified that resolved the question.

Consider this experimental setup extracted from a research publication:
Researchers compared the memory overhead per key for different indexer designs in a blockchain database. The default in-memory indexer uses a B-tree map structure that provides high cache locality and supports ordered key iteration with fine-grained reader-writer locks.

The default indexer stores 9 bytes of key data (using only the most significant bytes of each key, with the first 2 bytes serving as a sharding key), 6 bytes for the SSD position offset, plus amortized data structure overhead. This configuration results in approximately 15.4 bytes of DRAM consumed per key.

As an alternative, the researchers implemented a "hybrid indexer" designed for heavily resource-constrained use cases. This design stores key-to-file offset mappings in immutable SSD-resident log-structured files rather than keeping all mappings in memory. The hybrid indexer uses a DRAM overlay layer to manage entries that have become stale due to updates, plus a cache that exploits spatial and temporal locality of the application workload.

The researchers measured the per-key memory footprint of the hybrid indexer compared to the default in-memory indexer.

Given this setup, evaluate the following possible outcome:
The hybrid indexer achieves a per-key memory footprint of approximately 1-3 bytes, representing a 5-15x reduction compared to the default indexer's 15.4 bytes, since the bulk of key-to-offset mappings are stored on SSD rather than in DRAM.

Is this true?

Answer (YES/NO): YES